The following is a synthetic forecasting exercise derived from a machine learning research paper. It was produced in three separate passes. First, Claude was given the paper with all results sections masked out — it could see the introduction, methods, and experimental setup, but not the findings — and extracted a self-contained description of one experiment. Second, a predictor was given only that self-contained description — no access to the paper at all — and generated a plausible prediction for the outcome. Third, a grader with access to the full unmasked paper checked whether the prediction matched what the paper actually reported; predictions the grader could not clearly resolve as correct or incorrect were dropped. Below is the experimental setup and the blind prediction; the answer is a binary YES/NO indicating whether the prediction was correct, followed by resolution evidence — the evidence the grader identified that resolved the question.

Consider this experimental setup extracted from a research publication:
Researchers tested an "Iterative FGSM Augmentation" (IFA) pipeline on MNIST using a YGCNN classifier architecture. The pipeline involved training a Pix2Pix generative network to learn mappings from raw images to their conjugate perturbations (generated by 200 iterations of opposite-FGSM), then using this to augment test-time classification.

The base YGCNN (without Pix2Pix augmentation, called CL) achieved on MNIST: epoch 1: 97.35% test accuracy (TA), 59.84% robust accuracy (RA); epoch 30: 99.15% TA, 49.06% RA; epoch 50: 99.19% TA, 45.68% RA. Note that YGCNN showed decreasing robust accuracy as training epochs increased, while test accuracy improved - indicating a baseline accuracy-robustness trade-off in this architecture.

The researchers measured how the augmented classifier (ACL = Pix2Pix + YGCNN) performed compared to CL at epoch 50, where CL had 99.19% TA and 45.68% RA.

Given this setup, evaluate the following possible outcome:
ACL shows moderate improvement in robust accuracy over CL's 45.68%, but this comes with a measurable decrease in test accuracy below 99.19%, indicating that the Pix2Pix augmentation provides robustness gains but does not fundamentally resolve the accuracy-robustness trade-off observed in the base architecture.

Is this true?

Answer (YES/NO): NO